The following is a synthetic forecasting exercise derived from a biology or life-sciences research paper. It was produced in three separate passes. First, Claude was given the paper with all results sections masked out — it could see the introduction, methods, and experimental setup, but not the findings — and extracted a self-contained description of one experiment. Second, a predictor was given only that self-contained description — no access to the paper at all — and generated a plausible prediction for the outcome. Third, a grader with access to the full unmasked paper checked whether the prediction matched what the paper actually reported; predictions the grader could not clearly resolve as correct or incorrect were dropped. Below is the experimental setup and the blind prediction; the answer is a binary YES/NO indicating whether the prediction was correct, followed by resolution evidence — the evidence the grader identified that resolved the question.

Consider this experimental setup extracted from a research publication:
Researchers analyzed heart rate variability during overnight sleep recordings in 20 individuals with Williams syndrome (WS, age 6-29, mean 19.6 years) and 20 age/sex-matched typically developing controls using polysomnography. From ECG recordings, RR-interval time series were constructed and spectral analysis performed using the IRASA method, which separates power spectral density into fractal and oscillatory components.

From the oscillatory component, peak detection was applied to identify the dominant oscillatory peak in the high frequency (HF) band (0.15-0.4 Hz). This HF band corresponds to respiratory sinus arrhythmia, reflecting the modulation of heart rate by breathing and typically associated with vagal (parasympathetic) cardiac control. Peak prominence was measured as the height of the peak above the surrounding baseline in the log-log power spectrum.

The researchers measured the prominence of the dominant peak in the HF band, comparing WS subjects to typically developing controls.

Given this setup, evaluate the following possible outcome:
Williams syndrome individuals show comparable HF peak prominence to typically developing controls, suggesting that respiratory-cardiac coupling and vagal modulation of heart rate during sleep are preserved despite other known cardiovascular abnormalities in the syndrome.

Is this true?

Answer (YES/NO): NO